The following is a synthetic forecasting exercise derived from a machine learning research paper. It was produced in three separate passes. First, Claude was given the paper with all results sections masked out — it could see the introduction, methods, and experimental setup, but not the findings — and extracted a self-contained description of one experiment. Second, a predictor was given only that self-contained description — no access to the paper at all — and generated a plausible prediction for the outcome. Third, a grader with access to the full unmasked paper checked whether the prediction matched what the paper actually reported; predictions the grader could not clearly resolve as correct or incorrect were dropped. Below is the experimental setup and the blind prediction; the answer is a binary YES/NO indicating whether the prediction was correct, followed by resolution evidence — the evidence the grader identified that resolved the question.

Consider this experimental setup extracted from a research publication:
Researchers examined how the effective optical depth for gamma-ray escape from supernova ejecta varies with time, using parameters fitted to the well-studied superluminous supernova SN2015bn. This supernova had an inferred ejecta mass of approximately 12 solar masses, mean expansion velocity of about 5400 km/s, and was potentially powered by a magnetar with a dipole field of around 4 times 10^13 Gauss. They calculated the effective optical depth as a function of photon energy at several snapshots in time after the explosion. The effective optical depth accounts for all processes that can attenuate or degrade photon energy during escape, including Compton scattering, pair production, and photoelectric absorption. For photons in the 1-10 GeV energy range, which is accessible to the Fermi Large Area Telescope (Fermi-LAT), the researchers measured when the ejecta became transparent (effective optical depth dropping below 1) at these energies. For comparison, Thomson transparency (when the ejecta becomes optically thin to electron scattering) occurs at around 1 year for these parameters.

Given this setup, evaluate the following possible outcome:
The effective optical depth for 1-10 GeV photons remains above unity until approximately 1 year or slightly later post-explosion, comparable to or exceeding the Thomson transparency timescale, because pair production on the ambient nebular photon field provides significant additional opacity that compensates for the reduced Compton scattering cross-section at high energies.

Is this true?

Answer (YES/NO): NO